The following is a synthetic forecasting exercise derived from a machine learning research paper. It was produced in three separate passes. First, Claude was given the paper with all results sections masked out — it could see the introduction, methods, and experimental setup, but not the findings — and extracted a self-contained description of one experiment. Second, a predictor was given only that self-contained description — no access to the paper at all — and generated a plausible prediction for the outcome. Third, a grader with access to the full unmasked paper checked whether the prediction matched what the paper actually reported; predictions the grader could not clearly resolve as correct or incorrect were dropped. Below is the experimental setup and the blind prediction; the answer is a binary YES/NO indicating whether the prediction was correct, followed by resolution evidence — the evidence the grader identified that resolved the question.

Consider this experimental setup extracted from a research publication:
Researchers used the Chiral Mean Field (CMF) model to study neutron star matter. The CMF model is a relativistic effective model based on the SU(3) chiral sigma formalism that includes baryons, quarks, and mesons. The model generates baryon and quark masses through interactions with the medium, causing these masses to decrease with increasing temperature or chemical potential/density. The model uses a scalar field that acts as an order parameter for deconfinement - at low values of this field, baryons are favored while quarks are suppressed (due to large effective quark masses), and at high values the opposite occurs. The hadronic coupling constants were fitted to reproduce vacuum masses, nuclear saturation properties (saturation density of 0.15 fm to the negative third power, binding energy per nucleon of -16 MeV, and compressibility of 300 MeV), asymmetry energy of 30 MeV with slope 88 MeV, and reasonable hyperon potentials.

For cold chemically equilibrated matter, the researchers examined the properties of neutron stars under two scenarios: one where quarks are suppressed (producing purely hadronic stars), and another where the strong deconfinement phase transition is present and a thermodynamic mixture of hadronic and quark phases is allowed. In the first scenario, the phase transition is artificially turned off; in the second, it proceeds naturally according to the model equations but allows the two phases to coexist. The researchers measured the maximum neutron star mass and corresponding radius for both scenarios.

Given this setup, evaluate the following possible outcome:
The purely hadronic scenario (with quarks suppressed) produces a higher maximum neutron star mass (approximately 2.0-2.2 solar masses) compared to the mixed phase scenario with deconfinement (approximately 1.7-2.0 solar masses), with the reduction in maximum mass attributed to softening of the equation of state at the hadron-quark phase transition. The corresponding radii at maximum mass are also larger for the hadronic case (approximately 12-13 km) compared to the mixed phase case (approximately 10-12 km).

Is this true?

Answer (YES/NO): NO